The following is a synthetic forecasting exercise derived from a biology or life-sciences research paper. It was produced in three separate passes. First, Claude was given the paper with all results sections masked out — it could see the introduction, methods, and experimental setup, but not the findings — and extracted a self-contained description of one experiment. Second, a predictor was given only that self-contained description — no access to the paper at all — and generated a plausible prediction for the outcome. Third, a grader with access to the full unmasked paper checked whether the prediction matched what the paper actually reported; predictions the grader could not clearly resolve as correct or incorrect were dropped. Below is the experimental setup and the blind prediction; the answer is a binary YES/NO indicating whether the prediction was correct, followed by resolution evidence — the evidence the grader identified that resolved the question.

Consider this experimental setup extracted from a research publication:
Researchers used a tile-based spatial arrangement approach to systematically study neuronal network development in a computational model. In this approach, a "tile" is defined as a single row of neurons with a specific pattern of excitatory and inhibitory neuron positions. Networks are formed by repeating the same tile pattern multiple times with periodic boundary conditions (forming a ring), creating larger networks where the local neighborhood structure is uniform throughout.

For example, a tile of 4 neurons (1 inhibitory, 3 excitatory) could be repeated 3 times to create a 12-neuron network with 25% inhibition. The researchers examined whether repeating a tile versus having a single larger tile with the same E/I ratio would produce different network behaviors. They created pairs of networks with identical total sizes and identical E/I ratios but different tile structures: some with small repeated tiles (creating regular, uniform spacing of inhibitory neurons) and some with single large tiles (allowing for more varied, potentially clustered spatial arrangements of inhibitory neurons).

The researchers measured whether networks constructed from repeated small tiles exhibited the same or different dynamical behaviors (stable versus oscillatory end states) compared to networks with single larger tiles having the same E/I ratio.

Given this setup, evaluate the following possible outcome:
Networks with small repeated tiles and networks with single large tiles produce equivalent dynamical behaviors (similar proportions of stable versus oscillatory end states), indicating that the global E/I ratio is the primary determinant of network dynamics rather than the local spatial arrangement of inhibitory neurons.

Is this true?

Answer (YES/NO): NO